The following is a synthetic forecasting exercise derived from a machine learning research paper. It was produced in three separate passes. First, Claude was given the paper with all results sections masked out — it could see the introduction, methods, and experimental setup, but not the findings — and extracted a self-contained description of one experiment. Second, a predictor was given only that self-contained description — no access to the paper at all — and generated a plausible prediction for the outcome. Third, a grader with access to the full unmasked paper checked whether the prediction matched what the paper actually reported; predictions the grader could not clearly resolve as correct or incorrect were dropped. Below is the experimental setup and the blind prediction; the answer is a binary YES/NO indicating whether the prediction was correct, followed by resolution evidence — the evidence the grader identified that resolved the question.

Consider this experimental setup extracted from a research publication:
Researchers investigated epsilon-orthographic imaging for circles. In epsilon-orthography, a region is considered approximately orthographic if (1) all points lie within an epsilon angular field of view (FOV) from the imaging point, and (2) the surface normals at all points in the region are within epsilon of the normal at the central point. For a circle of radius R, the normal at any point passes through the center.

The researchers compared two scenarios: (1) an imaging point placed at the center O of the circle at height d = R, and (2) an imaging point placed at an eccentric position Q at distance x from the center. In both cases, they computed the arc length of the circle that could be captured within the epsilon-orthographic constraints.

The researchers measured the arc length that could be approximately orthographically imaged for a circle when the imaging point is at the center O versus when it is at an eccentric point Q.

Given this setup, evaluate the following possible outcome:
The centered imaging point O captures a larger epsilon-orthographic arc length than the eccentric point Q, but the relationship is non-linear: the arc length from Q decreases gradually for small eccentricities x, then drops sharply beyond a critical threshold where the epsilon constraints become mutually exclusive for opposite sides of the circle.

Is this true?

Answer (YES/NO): NO